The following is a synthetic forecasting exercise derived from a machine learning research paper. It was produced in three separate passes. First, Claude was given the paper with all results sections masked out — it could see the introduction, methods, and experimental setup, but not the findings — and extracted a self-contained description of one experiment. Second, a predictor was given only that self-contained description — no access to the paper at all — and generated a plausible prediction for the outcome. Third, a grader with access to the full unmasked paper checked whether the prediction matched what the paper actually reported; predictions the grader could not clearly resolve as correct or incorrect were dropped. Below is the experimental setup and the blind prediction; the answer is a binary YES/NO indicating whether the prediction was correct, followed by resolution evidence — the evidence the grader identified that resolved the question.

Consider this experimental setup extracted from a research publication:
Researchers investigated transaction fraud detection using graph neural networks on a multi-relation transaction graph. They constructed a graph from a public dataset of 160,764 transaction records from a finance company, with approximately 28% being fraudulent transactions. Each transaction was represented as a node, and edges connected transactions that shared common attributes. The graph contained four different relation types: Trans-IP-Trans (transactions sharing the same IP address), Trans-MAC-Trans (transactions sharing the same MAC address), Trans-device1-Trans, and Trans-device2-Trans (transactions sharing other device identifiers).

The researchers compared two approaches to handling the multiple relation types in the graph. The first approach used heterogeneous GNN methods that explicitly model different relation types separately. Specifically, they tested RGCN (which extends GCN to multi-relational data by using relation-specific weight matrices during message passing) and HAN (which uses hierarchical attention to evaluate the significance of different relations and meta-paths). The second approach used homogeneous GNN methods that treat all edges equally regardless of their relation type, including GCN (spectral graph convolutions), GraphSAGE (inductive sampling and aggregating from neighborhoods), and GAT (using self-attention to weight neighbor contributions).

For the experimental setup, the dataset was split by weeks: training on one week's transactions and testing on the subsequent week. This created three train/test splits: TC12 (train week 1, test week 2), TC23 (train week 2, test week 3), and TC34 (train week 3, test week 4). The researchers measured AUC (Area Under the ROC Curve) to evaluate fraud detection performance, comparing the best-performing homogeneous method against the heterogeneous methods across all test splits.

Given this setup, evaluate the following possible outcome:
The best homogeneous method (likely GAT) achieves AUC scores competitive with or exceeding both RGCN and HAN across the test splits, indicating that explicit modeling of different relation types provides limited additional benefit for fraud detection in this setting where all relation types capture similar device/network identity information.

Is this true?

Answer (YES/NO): YES